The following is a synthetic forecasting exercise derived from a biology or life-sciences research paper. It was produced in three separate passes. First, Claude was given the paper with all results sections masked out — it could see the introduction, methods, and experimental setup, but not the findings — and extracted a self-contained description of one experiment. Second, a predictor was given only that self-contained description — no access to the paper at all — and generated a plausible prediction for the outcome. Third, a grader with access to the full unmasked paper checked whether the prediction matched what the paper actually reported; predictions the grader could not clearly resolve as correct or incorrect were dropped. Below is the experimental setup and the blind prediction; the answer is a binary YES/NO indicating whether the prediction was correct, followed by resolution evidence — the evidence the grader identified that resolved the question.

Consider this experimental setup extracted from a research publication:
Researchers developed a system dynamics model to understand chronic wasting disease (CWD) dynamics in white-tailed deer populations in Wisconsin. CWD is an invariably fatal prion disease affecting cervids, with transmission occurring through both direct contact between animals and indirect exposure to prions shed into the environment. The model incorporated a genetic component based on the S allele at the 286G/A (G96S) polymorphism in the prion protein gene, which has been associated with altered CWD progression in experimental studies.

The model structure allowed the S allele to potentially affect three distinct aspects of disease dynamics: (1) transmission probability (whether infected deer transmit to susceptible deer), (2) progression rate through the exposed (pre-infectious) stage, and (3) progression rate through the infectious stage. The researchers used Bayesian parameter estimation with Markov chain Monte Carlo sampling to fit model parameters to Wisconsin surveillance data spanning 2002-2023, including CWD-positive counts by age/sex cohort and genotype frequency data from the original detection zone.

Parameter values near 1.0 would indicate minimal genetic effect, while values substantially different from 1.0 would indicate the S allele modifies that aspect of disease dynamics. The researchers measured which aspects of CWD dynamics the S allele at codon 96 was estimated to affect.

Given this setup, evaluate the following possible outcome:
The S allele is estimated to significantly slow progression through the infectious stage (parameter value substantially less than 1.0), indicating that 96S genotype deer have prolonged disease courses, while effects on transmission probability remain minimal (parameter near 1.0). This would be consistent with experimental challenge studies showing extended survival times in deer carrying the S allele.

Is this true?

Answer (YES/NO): NO